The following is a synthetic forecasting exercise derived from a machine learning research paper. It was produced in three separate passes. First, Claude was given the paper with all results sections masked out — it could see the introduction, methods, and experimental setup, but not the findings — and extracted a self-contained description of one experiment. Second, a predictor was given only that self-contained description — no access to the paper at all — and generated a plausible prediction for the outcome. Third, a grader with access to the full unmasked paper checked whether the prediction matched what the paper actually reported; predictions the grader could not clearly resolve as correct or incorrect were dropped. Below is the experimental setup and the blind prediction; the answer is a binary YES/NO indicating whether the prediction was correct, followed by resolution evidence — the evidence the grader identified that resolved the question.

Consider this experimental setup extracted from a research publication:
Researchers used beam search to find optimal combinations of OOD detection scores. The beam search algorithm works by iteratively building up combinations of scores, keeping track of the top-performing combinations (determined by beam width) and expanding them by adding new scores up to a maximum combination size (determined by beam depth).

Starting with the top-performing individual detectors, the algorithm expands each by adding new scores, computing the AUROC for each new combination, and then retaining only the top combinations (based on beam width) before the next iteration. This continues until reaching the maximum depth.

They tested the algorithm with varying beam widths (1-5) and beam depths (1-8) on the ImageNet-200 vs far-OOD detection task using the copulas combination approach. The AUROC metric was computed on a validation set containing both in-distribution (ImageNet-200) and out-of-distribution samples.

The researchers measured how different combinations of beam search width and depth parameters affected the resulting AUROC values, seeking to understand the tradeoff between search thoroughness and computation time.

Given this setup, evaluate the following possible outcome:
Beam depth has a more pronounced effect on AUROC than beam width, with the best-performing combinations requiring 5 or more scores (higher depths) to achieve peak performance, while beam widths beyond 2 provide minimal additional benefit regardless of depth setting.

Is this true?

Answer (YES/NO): NO